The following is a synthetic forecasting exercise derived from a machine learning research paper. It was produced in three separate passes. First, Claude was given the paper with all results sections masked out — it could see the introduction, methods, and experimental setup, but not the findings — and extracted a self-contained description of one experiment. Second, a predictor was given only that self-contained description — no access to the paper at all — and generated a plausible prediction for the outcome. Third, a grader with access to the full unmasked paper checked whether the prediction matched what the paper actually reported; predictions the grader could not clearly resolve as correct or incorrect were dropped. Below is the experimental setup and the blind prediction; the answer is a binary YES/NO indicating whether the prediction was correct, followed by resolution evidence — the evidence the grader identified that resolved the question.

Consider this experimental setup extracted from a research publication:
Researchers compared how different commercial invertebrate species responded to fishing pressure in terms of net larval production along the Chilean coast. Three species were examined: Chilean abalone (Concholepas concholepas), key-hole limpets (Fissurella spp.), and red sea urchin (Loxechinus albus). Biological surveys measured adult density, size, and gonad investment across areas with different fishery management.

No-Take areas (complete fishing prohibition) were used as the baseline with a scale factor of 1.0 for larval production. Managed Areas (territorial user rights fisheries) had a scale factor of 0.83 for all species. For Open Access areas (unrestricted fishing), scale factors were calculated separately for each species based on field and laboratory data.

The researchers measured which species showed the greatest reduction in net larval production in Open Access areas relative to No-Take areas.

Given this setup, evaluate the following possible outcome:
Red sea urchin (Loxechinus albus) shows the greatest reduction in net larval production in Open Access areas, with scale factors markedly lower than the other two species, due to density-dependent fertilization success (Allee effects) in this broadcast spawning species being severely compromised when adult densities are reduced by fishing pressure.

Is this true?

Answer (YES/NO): NO